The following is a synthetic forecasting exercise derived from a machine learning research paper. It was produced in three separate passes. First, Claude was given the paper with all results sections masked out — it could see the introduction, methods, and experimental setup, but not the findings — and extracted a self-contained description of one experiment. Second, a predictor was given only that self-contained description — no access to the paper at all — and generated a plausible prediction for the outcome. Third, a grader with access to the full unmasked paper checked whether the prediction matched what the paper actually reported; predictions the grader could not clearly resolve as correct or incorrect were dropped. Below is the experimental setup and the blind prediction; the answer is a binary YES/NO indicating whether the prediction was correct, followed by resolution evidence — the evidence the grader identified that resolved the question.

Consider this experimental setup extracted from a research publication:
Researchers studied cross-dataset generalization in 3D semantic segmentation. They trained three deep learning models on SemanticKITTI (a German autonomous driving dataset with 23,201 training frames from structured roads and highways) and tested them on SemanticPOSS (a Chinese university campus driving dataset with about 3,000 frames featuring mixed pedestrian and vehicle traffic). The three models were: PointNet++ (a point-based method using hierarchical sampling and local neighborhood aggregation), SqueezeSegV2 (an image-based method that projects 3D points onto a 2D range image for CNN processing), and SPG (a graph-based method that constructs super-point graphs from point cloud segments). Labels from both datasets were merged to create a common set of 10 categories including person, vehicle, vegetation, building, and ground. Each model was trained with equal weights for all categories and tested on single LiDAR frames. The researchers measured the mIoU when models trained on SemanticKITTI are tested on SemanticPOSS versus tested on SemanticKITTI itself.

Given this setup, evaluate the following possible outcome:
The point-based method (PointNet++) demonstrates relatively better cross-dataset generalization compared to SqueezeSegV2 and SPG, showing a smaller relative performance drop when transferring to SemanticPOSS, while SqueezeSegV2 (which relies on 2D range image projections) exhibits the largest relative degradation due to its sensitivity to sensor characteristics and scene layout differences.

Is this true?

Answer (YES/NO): NO